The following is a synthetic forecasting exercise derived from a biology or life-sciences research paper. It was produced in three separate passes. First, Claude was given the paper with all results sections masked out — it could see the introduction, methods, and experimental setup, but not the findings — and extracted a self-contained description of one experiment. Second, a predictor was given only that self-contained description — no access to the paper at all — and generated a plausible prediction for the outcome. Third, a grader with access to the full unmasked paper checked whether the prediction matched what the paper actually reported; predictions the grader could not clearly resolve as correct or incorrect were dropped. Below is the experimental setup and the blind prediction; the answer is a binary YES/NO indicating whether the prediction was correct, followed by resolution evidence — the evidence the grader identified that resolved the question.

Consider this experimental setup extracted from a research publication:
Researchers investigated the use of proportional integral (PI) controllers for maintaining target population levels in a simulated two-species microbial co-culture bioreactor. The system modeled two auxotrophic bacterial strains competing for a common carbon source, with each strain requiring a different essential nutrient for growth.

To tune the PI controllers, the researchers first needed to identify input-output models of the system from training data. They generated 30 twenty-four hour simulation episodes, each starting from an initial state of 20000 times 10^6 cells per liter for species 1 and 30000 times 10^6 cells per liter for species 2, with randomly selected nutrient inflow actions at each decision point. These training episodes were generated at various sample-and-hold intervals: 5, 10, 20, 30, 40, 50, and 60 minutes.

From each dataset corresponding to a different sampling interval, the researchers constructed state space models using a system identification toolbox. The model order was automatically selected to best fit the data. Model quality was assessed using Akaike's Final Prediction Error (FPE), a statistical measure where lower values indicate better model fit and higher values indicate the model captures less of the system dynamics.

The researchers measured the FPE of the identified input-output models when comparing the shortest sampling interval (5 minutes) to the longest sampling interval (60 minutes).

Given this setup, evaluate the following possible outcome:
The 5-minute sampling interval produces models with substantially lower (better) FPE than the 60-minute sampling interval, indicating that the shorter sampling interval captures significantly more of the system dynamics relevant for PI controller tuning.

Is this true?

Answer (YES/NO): YES